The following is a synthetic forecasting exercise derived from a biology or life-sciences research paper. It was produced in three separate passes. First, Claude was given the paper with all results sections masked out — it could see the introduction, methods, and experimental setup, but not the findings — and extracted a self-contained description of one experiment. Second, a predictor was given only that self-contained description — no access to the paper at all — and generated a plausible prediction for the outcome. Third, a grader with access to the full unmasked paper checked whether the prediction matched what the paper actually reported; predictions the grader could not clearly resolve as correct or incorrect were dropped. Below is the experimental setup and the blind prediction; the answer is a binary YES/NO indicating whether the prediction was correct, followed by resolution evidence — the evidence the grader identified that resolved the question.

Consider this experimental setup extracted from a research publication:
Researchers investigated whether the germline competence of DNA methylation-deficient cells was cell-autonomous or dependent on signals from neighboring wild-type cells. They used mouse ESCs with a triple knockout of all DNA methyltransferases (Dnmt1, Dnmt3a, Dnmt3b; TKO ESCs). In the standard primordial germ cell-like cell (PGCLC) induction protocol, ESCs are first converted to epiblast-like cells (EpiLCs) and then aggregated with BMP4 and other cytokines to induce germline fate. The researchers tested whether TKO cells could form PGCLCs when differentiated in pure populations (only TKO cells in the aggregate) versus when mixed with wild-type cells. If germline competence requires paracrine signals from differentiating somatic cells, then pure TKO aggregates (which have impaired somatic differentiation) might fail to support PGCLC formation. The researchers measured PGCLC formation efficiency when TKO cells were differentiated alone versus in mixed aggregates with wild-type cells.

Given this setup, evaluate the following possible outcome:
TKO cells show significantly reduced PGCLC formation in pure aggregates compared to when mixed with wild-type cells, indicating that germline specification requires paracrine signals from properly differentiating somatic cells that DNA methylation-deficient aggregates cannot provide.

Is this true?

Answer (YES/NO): NO